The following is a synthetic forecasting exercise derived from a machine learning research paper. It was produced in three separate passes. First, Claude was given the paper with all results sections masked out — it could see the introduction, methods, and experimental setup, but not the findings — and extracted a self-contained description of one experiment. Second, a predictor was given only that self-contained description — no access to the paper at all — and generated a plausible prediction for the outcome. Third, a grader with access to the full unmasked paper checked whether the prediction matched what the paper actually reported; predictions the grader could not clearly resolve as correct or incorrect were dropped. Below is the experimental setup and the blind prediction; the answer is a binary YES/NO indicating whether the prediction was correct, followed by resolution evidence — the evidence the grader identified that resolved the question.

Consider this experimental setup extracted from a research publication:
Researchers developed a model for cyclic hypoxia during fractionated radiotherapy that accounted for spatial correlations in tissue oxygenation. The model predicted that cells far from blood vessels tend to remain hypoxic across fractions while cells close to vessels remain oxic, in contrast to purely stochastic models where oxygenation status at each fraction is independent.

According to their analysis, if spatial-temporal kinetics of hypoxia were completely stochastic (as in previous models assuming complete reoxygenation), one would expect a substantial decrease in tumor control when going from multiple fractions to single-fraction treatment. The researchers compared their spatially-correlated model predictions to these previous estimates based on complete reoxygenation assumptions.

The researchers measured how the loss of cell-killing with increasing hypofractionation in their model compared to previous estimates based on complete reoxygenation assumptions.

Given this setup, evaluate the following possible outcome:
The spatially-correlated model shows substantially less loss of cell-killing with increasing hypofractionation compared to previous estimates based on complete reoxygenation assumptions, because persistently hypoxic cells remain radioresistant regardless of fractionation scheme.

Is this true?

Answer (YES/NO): YES